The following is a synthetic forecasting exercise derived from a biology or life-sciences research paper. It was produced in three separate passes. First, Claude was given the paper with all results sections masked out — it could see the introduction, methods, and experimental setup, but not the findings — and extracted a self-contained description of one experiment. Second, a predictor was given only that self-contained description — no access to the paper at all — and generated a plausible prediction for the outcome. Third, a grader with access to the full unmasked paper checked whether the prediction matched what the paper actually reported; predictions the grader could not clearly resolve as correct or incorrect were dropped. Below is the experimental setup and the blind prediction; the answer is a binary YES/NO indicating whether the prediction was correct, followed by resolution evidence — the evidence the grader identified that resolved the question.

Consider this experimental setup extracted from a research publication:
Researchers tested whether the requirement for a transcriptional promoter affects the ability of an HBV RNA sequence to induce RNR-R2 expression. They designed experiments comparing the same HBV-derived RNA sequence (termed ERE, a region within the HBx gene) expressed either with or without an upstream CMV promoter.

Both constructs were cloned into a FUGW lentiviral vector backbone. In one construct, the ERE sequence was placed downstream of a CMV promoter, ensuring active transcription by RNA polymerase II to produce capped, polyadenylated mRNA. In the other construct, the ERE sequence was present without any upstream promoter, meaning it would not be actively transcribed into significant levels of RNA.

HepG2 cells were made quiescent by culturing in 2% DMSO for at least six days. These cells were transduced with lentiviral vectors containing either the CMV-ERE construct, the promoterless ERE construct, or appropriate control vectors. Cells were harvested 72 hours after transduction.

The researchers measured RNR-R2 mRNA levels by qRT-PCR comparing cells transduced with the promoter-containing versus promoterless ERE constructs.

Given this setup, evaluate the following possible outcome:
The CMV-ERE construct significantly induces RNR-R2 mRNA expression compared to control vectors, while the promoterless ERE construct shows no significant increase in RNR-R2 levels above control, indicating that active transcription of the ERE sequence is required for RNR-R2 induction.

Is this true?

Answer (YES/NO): YES